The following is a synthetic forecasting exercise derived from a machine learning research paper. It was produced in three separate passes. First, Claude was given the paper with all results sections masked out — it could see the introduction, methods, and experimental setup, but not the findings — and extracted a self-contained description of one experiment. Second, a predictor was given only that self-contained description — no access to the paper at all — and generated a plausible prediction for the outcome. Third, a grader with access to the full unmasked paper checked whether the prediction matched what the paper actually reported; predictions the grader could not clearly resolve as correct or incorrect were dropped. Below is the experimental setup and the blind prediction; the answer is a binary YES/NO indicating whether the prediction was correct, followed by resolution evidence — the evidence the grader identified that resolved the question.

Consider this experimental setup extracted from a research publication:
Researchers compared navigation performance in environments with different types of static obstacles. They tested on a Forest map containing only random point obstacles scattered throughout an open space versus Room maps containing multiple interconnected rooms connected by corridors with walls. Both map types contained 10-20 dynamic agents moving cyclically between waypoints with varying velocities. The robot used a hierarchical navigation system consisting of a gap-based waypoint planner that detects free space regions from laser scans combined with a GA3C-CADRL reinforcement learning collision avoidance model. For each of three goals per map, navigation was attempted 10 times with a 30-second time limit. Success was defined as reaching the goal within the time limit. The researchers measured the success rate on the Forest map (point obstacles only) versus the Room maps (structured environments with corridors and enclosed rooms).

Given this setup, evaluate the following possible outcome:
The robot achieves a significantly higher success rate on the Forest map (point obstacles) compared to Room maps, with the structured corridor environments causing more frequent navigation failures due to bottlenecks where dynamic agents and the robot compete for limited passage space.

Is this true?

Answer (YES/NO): NO